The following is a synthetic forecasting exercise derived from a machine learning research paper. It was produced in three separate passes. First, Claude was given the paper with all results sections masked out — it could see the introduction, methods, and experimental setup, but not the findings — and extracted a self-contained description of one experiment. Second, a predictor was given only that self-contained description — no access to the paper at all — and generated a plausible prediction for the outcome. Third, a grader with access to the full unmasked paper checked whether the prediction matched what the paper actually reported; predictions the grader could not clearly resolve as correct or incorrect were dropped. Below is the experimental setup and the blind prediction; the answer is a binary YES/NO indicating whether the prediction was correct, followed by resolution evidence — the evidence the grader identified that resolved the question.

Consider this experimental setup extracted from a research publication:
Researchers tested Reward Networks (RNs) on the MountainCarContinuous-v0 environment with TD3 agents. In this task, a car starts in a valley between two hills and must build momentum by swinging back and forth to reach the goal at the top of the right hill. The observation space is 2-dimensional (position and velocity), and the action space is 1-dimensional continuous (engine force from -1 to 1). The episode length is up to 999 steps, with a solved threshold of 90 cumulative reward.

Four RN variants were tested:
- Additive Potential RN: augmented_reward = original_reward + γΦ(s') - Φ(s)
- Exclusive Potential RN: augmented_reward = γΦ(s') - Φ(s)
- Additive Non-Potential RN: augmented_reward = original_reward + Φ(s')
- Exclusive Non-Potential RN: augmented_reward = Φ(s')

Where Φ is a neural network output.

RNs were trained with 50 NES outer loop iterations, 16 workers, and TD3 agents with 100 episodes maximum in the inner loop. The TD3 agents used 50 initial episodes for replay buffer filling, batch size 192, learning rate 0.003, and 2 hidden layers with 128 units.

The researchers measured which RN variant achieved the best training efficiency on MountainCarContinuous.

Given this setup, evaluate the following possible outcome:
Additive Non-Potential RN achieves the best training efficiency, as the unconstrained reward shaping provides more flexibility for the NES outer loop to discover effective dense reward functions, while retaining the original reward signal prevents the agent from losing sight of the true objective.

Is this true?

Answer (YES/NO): YES